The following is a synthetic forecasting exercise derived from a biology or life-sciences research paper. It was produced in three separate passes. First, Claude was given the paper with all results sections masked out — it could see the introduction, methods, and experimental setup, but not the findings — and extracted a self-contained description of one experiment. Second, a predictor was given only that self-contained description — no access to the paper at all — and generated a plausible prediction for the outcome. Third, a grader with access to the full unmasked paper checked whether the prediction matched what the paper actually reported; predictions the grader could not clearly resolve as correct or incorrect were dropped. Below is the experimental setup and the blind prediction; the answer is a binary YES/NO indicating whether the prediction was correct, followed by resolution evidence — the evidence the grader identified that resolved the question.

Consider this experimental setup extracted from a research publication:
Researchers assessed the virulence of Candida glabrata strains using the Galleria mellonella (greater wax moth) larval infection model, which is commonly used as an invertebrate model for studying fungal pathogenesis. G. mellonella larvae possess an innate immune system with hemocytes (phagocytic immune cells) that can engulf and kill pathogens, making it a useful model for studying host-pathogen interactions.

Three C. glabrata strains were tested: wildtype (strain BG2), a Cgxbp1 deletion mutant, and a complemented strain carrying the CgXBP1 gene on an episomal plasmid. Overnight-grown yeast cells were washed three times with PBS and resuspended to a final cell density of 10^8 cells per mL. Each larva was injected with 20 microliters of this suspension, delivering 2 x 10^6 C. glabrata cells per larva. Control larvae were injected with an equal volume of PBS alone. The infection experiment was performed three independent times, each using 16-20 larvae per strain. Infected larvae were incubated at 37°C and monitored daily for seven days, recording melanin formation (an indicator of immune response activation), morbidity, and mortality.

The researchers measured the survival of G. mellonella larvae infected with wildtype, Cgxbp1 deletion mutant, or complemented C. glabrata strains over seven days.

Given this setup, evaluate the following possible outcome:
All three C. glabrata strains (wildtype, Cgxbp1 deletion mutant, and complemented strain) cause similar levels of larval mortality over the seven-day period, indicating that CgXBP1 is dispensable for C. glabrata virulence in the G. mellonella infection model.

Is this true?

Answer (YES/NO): NO